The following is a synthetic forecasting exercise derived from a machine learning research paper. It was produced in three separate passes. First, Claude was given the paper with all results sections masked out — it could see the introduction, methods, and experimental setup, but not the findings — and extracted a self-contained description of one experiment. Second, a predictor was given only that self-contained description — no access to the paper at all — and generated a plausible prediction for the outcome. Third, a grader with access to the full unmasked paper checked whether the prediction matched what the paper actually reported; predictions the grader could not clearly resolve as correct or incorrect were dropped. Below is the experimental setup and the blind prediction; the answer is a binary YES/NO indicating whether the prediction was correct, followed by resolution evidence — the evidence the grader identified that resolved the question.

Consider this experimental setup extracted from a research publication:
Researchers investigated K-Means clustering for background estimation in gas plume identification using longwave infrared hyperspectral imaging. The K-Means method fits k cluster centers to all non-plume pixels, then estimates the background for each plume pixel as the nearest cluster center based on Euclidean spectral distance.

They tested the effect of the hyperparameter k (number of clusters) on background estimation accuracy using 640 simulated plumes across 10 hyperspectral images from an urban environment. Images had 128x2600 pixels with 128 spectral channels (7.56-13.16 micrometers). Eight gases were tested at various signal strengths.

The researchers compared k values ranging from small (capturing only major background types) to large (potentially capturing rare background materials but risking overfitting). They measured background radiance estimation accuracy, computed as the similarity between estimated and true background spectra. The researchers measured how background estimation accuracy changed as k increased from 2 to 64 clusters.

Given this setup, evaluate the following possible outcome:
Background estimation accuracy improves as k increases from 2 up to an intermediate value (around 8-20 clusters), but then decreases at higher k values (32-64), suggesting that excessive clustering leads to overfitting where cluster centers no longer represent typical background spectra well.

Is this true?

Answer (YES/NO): NO